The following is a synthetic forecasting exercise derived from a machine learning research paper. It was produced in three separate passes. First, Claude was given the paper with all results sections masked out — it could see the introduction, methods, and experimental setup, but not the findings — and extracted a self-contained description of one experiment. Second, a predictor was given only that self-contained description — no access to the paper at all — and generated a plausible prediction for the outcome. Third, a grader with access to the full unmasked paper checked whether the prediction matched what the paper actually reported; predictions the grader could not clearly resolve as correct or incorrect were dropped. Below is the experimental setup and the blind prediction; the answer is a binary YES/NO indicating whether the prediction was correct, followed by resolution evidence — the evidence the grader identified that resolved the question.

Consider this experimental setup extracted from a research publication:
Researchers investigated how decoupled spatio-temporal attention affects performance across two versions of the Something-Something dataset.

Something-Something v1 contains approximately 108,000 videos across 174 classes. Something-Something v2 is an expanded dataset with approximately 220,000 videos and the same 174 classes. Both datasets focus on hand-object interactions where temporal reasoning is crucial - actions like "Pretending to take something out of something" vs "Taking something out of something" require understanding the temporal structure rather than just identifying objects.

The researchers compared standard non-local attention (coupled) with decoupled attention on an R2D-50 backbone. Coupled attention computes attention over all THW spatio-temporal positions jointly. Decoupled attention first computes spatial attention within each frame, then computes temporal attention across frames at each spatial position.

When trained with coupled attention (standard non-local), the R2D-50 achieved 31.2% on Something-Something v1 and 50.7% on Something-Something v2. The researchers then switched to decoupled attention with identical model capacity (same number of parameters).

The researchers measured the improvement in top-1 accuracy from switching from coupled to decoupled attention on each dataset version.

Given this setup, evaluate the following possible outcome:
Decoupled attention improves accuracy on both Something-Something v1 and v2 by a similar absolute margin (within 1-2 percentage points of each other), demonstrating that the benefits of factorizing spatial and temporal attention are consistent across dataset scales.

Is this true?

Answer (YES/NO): NO